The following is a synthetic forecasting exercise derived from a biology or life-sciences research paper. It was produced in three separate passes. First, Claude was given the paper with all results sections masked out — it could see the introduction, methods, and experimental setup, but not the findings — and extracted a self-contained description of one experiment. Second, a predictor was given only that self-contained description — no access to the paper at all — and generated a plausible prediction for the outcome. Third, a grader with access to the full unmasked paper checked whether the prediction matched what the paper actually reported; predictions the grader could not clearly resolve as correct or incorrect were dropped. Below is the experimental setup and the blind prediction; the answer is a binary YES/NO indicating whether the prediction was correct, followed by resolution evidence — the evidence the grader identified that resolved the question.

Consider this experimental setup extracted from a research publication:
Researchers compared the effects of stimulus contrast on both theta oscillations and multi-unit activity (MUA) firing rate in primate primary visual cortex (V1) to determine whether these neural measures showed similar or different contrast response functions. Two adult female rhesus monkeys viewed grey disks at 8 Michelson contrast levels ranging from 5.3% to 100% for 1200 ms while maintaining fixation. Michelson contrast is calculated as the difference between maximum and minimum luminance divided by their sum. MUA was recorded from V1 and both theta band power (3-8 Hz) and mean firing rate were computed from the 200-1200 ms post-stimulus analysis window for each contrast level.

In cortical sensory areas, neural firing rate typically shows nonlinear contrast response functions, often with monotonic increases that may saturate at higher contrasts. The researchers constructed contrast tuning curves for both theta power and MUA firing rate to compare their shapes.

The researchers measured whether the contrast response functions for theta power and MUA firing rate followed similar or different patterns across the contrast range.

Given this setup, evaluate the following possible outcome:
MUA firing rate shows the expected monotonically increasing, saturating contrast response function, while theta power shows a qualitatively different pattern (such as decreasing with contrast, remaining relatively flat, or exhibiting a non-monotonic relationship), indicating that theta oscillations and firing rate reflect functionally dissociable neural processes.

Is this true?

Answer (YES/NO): NO